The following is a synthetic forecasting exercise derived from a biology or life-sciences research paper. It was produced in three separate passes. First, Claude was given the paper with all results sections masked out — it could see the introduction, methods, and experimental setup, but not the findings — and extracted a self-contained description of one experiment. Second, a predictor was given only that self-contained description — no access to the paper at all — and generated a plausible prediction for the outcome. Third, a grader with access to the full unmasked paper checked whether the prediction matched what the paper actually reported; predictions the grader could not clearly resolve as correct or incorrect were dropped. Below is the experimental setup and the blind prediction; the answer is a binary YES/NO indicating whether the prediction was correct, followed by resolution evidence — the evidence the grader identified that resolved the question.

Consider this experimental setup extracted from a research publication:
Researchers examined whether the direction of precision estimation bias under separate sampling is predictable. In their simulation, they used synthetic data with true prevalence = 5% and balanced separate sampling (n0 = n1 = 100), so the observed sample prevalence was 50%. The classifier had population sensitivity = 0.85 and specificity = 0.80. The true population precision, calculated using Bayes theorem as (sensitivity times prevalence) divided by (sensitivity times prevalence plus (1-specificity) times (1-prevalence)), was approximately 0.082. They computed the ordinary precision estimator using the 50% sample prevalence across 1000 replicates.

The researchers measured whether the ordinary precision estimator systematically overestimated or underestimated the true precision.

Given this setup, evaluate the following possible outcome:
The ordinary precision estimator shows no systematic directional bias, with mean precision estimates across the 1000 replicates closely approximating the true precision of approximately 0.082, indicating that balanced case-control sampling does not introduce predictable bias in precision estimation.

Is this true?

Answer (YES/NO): NO